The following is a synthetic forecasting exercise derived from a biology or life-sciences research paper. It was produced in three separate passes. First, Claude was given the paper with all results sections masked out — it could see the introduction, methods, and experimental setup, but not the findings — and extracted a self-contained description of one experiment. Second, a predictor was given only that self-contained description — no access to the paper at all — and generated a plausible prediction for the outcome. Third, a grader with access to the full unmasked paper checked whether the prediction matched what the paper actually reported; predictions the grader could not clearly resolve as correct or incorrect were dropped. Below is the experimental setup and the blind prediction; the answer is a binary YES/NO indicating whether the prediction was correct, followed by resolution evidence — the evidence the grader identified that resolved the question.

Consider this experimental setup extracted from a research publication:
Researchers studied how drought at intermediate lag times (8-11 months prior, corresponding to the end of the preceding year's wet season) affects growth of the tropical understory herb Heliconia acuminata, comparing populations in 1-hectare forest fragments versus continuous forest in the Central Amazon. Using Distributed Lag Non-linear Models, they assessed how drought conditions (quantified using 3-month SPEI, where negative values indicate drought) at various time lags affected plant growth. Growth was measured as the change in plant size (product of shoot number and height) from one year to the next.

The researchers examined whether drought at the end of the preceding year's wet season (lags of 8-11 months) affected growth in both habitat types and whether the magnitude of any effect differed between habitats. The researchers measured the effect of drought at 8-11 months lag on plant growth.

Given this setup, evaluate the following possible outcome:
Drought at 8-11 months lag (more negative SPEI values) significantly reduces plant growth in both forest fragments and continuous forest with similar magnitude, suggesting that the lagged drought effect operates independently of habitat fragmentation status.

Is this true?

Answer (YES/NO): NO